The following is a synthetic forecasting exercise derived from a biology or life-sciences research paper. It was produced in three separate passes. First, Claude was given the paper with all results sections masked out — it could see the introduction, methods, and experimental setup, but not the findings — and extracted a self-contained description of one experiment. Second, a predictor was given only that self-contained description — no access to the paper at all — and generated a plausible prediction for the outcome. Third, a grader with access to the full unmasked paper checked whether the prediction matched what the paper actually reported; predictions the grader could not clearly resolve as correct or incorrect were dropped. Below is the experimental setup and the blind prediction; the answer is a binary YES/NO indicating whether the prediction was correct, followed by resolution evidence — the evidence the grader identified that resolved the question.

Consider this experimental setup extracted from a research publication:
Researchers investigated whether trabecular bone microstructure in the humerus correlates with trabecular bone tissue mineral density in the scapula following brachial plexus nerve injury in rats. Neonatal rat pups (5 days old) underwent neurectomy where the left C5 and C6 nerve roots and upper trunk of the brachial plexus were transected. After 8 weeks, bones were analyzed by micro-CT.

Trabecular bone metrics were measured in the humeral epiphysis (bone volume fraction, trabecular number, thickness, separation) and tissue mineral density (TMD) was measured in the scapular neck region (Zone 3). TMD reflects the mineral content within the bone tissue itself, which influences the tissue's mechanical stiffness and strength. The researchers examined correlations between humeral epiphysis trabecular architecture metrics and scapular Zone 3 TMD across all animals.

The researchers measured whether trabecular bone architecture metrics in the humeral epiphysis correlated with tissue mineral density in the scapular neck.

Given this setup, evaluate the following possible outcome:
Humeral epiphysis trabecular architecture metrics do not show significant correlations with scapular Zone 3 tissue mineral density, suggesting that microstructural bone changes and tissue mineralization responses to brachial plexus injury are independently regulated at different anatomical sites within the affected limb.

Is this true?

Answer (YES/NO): NO